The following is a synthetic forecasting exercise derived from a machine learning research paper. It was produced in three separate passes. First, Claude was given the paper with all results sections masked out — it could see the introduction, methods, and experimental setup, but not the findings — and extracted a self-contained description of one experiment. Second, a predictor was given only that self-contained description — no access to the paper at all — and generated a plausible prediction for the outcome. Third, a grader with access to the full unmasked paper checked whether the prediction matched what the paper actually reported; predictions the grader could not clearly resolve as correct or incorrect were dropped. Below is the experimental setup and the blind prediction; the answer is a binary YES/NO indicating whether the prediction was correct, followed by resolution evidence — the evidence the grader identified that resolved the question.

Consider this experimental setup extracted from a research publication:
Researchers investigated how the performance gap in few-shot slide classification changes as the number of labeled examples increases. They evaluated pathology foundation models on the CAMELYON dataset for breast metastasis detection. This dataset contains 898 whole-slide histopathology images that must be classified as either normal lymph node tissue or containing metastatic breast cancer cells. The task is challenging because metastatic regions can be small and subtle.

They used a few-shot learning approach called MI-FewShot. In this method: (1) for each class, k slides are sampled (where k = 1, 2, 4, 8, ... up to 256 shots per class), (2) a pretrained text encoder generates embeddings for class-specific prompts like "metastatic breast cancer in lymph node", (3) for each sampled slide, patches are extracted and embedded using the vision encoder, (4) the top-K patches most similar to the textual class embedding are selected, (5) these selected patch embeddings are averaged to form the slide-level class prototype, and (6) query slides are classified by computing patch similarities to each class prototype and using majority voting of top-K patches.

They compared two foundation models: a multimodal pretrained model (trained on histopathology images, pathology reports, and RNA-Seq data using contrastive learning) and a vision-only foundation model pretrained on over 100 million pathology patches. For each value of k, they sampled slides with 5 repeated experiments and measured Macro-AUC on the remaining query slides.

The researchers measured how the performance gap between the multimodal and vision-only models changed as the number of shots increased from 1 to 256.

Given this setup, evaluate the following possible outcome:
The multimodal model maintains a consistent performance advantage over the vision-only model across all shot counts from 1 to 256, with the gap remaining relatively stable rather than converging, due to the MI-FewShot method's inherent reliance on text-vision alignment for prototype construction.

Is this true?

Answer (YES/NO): NO